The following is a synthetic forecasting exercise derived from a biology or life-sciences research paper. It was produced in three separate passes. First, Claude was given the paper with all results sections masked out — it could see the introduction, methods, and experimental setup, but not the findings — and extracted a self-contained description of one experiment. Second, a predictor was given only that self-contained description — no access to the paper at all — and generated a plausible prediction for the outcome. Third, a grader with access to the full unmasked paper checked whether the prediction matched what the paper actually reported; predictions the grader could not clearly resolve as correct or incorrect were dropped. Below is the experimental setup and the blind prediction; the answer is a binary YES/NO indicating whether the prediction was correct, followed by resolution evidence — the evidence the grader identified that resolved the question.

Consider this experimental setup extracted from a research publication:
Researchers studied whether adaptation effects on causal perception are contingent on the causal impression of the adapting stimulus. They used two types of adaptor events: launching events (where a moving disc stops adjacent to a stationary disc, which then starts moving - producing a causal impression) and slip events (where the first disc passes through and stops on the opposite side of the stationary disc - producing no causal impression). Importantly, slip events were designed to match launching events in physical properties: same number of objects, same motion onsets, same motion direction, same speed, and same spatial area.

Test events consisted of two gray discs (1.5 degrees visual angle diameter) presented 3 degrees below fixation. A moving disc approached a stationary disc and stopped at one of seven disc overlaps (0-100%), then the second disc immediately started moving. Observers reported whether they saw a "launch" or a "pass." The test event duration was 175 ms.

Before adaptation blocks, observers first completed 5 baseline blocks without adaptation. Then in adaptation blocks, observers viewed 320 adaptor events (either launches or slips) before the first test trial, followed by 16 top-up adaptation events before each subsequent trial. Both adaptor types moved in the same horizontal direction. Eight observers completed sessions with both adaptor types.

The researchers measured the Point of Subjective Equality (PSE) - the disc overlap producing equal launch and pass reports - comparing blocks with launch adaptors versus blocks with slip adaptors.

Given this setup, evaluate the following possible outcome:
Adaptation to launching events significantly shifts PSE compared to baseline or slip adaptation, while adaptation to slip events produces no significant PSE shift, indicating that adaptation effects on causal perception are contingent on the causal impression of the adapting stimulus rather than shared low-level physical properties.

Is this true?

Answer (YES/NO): YES